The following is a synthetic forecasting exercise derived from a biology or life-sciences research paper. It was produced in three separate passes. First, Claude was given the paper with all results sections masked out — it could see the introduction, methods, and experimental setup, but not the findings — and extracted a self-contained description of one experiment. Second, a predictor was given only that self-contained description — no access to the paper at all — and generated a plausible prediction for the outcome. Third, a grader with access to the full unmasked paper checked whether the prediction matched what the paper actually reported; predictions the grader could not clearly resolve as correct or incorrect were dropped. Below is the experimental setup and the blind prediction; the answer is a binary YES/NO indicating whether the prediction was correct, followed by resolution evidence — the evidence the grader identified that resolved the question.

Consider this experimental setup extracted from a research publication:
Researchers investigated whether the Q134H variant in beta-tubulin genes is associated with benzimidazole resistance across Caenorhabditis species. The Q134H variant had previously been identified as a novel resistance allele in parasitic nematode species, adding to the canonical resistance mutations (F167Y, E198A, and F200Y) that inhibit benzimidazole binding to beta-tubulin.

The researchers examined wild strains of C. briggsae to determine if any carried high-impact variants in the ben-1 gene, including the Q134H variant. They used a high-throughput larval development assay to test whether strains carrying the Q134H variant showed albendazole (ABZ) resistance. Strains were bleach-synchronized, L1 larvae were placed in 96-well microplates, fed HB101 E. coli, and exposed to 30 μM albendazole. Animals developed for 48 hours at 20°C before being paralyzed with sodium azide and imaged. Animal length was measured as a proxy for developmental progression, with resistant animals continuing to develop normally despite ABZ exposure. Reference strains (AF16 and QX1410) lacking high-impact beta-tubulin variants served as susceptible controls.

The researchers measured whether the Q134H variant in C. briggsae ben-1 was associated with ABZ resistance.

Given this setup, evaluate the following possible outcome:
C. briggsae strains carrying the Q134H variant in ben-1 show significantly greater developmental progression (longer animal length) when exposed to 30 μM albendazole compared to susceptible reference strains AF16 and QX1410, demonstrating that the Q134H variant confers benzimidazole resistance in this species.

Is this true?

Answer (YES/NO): YES